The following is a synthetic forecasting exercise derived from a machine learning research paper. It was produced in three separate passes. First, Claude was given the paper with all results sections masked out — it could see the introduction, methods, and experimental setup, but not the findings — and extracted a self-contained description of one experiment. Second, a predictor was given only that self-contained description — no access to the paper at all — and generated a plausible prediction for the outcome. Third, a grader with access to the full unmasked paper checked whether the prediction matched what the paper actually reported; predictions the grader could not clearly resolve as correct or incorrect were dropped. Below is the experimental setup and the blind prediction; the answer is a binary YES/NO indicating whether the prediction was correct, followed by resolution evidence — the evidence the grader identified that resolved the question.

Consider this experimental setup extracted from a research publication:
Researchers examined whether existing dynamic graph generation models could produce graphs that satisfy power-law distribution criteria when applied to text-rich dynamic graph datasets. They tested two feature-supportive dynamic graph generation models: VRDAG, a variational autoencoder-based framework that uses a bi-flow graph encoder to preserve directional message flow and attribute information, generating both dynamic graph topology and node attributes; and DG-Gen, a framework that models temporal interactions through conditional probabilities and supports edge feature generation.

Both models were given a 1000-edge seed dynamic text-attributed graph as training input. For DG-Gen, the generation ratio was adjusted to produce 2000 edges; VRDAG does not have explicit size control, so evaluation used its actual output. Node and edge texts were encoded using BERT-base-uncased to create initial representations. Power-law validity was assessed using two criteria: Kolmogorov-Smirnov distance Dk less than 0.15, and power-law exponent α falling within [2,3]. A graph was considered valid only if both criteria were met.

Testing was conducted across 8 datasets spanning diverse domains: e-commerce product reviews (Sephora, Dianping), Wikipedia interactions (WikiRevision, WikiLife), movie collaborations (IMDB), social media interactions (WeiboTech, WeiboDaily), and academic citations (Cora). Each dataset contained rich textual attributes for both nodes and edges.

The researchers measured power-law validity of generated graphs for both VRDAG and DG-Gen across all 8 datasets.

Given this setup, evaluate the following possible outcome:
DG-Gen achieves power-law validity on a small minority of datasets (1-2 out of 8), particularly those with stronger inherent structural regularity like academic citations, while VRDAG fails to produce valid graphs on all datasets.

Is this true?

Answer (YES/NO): NO